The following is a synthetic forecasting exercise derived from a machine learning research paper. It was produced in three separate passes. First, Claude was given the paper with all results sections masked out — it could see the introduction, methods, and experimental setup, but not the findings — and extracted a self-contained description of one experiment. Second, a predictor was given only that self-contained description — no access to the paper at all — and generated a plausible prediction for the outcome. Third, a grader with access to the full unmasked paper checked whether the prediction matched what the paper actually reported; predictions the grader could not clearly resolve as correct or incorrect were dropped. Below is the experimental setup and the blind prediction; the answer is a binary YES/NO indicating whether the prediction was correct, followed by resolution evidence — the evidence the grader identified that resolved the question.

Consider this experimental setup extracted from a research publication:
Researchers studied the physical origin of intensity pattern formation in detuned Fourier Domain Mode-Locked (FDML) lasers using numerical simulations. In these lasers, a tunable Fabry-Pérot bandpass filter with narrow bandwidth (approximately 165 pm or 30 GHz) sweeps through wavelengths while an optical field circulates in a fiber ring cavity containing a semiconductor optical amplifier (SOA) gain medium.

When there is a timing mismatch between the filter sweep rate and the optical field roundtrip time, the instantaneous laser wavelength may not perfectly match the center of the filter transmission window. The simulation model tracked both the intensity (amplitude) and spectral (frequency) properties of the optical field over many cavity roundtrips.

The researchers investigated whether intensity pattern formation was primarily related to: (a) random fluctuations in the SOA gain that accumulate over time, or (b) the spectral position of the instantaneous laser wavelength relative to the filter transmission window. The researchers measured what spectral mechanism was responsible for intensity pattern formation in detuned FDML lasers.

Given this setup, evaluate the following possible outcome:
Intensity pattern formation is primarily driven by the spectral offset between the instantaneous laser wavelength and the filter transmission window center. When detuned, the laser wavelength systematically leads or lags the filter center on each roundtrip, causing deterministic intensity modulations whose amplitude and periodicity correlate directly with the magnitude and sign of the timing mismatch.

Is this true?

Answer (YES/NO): YES